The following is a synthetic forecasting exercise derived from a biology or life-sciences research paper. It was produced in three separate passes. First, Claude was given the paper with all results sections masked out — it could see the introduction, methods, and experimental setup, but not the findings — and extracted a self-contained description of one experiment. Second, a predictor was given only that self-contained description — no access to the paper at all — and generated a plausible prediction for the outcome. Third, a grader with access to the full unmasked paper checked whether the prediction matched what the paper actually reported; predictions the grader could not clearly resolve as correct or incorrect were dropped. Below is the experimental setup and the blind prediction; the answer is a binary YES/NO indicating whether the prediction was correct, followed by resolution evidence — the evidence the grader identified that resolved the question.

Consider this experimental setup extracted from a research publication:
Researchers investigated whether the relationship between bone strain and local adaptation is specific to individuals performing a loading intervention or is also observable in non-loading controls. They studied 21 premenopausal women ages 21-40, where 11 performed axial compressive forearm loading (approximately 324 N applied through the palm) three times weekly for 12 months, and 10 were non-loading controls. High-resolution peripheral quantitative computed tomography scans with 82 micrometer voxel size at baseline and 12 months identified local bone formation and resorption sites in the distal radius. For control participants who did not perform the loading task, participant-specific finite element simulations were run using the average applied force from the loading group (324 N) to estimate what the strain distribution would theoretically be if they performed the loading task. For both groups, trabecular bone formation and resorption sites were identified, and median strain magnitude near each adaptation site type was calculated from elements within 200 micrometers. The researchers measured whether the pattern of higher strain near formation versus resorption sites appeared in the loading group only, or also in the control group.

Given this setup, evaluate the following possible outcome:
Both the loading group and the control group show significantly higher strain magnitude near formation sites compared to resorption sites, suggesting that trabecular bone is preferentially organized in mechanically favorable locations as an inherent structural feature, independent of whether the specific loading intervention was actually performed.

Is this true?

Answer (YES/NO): YES